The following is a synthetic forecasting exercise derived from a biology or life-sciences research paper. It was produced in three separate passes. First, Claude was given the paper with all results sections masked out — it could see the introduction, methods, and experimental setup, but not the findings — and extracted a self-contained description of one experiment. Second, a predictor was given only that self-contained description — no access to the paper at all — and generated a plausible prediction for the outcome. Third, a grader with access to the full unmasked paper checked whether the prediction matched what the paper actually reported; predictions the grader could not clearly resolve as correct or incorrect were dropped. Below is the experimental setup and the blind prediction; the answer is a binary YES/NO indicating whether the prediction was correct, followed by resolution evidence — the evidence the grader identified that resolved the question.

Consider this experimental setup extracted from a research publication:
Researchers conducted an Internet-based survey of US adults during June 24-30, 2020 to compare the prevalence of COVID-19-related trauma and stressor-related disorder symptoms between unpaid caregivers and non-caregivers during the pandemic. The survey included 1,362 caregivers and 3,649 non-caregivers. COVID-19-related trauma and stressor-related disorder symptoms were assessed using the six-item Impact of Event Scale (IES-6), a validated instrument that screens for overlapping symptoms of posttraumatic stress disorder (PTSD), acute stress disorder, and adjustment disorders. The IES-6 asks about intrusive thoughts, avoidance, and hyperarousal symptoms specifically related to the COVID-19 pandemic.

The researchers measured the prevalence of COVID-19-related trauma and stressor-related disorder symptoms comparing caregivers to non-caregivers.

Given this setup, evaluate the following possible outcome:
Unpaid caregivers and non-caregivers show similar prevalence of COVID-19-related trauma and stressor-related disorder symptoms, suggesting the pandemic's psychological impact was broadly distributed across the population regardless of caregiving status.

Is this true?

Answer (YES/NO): NO